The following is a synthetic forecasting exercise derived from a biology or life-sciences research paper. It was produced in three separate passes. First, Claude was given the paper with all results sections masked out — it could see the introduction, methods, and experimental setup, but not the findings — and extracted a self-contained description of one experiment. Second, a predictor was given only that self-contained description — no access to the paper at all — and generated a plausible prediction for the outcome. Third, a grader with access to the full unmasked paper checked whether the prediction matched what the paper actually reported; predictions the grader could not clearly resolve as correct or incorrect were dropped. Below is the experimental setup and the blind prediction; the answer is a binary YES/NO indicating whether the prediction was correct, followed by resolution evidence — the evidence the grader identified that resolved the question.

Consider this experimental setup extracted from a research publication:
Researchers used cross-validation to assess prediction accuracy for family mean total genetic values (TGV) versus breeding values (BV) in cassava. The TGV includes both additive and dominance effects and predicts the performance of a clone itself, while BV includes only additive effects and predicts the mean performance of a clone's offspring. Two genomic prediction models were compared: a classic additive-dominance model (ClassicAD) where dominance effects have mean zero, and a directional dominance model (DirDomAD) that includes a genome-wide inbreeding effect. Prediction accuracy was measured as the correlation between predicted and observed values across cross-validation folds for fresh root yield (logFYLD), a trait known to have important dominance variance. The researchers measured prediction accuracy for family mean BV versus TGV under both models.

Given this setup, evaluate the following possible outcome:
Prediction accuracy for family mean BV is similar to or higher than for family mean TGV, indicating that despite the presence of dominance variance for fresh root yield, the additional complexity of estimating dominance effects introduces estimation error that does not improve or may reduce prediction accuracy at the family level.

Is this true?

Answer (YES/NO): NO